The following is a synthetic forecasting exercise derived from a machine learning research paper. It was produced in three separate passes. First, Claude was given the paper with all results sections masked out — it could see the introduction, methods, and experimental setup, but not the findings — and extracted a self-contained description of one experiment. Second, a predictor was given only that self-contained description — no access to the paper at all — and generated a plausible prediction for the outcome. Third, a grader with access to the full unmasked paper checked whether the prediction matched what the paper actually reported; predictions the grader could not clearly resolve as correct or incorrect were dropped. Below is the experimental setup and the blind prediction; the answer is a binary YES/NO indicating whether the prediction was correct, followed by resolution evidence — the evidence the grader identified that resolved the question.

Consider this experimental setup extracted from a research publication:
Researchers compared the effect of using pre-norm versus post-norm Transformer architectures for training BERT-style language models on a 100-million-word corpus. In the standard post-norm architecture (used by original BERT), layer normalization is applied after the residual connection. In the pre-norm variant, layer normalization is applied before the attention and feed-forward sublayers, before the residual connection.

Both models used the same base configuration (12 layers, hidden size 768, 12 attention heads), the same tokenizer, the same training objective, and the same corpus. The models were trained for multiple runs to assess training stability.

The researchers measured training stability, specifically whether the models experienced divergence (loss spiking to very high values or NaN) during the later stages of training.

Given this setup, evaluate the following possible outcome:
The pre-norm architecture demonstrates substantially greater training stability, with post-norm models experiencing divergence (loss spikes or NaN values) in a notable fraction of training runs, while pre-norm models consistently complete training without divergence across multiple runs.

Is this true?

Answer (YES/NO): NO